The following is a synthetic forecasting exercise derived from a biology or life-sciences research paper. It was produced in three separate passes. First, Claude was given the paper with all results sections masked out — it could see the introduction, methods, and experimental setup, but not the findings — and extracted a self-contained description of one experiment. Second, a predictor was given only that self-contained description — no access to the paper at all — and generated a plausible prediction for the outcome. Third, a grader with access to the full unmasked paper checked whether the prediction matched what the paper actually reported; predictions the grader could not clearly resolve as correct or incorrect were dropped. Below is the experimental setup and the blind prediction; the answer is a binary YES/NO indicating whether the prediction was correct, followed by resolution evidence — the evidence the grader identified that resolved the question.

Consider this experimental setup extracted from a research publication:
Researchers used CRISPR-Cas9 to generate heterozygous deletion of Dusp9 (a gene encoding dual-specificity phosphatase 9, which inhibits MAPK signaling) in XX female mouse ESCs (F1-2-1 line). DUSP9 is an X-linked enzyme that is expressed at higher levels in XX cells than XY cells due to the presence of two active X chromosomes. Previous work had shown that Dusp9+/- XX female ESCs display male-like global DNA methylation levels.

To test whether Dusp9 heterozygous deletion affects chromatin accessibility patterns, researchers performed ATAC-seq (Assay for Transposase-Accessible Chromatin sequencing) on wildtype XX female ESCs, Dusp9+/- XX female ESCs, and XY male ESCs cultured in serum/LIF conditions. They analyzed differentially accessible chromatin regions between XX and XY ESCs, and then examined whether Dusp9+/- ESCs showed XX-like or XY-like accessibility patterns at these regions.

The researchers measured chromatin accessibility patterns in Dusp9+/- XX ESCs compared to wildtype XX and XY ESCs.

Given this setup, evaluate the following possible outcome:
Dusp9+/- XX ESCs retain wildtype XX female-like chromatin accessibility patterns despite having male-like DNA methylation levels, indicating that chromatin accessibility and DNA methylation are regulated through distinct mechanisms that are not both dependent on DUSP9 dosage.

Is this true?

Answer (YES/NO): YES